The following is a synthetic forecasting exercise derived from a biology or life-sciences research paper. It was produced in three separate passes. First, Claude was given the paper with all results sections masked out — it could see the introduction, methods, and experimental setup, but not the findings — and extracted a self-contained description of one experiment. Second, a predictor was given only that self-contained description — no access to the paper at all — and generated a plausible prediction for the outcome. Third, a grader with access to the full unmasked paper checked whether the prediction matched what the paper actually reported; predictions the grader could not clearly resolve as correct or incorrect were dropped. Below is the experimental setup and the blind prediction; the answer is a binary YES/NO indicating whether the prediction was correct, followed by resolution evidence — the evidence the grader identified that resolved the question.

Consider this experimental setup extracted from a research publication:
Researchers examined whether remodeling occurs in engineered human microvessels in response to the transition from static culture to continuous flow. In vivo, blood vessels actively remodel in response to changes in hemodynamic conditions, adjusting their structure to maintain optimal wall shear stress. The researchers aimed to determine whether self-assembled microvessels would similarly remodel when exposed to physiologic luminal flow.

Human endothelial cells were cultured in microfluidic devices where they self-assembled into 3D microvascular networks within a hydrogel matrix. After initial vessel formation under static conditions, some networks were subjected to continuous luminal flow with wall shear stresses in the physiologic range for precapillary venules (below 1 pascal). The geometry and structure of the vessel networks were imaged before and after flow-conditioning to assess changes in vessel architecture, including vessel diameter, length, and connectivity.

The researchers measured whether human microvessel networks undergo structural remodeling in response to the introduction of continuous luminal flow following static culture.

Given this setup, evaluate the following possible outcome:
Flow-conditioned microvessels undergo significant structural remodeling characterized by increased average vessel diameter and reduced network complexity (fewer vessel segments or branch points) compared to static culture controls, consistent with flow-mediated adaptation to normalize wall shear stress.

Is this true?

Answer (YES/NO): YES